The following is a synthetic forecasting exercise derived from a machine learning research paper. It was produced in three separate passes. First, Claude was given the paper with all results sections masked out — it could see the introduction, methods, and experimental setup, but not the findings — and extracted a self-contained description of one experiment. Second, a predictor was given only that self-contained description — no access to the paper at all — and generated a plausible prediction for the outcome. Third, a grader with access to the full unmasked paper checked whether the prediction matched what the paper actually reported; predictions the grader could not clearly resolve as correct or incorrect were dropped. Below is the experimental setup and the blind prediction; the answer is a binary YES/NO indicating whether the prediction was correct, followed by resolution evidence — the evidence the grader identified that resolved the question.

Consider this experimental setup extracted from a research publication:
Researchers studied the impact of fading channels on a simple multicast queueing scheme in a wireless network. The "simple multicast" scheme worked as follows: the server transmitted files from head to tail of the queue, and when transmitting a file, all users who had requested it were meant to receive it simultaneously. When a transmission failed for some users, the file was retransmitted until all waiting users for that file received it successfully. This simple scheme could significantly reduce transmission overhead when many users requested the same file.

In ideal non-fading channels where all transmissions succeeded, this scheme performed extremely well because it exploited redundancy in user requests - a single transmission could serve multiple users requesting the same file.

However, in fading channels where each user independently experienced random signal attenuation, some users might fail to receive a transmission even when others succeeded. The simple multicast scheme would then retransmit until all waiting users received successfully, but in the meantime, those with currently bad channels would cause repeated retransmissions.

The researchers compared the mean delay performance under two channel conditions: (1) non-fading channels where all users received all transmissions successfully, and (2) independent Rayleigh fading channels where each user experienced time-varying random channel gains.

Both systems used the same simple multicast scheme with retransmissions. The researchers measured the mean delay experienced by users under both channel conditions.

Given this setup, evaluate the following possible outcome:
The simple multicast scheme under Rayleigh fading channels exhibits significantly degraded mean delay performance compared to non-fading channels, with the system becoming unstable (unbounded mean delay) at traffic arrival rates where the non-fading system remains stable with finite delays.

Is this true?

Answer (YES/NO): NO